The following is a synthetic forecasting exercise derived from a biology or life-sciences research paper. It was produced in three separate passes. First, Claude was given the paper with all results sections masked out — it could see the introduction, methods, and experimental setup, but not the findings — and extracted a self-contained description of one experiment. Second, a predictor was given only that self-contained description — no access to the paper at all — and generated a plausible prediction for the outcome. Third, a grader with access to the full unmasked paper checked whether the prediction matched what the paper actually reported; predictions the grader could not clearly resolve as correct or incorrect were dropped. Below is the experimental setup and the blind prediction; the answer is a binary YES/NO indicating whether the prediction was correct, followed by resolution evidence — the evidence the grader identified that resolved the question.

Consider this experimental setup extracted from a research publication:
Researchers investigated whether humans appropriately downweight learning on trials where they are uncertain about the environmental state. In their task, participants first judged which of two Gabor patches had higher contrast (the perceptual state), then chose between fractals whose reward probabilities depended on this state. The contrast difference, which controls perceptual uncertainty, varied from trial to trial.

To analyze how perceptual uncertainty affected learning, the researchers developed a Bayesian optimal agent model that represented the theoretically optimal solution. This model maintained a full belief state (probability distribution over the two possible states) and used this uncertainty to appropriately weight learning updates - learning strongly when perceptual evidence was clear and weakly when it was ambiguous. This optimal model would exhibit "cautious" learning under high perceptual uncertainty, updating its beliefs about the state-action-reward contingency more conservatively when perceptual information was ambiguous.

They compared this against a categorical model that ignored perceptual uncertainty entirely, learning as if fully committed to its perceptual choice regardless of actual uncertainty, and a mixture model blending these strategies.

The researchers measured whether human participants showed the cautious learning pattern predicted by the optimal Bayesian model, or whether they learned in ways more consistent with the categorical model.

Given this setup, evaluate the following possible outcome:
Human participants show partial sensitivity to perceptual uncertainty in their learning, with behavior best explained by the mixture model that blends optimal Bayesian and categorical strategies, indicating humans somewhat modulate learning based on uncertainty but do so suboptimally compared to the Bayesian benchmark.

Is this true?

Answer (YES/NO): YES